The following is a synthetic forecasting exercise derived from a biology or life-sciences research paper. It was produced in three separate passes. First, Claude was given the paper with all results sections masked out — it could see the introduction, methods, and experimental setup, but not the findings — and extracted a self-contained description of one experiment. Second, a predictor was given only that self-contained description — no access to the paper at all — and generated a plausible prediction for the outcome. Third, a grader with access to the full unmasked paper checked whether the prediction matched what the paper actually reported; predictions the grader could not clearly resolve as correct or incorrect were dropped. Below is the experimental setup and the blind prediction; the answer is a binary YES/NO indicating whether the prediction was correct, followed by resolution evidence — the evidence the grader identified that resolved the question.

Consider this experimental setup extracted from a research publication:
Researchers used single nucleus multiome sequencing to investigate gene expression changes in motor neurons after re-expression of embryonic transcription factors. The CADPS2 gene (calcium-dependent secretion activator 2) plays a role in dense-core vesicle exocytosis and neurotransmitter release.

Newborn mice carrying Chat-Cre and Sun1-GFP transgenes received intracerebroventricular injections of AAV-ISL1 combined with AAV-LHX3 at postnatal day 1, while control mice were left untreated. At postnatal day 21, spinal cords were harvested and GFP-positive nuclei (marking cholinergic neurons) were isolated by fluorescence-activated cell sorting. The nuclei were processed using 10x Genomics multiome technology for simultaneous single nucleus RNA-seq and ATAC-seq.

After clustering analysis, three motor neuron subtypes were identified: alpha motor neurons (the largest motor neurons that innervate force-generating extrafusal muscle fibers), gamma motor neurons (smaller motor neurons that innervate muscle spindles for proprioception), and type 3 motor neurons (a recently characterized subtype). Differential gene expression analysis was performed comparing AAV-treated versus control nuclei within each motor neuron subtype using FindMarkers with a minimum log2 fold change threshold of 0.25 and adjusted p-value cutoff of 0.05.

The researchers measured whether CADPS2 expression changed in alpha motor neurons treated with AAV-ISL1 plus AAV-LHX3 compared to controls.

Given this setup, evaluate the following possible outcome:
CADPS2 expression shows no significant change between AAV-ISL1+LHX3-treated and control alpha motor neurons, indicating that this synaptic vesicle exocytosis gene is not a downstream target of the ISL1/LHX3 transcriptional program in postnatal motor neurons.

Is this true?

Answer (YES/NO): NO